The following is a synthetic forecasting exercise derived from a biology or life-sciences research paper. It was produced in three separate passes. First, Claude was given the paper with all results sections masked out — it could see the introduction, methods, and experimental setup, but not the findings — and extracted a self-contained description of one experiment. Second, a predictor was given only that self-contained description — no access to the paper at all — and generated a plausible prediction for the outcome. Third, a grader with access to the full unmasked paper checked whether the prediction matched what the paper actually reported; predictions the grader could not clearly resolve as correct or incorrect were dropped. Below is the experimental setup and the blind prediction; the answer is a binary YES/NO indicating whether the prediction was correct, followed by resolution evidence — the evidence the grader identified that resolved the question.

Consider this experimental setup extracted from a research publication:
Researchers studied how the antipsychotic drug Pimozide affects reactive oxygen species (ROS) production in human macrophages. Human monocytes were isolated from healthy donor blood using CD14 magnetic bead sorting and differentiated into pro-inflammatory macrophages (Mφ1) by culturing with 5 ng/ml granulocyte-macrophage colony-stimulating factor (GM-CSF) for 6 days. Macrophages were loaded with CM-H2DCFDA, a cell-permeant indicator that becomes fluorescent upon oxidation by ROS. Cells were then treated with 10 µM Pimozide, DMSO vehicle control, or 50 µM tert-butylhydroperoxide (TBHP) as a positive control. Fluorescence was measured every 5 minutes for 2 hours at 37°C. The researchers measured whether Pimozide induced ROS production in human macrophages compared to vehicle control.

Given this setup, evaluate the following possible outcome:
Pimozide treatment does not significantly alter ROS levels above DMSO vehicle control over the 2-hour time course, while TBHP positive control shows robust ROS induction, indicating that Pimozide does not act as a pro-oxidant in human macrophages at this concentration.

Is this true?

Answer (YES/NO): NO